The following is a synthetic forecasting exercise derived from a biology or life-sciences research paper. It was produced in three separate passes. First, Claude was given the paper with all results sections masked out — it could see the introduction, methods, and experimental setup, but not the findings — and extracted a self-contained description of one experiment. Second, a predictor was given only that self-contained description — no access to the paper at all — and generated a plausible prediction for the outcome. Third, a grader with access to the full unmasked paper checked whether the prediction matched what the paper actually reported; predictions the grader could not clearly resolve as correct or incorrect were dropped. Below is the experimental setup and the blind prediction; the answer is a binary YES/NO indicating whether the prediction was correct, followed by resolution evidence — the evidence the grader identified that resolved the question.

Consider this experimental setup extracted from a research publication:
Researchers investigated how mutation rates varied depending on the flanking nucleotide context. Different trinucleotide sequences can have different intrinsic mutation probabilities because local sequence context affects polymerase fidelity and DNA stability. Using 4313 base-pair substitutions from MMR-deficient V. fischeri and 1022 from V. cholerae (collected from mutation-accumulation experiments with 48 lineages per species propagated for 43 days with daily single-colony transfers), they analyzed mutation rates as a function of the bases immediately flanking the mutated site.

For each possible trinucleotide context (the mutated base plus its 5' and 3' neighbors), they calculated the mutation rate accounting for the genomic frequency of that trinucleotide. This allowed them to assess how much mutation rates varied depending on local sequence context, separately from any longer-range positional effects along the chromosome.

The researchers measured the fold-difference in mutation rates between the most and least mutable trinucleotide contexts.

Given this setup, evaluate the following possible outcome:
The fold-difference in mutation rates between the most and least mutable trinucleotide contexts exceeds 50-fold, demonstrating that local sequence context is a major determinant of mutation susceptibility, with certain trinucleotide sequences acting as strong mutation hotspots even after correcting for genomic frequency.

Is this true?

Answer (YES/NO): YES